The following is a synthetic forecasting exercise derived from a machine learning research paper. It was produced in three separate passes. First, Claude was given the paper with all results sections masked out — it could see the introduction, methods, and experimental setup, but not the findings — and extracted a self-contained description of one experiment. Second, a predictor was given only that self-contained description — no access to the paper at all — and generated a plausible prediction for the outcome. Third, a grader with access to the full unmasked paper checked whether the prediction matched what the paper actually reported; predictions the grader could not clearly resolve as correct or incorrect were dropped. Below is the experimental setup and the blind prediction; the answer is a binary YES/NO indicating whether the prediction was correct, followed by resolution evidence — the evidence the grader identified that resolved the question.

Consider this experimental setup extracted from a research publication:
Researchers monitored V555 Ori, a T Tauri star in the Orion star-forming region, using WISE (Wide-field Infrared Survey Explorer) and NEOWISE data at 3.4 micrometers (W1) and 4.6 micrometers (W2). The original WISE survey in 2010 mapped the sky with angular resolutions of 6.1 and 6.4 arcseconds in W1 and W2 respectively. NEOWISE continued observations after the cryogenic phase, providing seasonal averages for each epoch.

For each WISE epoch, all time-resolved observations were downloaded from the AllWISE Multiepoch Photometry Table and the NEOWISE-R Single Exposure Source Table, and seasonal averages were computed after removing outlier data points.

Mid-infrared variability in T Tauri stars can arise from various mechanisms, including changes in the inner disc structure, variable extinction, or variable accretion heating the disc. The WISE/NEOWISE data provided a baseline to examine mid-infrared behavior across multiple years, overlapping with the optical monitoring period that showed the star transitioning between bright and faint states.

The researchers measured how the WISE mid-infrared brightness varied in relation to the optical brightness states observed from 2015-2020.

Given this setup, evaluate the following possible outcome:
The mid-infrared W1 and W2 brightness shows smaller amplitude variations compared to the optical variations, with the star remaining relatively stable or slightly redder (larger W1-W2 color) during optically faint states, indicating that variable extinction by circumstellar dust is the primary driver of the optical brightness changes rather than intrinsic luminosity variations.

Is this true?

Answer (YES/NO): NO